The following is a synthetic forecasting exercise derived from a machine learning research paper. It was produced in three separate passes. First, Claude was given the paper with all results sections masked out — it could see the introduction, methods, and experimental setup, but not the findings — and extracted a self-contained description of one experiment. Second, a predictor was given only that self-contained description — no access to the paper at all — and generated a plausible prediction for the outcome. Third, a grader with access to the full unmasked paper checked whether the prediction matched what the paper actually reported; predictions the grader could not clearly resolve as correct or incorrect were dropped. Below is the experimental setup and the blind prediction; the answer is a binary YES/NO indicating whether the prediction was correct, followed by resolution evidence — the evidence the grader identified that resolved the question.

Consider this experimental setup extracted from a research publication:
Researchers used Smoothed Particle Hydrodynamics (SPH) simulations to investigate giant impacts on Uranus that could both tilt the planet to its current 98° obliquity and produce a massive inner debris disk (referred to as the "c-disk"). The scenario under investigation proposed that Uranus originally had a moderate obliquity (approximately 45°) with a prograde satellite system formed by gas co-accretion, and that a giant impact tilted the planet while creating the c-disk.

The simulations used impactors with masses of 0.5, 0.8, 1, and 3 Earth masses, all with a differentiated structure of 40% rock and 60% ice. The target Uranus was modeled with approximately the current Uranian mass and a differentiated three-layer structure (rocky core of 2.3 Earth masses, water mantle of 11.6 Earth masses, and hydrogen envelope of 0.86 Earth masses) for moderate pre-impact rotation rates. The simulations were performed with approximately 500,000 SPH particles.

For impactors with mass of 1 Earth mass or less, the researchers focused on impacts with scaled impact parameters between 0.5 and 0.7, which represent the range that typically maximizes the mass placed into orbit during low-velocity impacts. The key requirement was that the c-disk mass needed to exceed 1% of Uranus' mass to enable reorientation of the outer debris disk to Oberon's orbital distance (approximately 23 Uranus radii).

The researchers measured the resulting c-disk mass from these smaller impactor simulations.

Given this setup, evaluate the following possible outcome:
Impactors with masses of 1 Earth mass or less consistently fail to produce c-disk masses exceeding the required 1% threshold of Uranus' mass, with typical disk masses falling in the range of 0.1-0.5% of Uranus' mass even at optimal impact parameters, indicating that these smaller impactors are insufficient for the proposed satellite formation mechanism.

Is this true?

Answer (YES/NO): NO